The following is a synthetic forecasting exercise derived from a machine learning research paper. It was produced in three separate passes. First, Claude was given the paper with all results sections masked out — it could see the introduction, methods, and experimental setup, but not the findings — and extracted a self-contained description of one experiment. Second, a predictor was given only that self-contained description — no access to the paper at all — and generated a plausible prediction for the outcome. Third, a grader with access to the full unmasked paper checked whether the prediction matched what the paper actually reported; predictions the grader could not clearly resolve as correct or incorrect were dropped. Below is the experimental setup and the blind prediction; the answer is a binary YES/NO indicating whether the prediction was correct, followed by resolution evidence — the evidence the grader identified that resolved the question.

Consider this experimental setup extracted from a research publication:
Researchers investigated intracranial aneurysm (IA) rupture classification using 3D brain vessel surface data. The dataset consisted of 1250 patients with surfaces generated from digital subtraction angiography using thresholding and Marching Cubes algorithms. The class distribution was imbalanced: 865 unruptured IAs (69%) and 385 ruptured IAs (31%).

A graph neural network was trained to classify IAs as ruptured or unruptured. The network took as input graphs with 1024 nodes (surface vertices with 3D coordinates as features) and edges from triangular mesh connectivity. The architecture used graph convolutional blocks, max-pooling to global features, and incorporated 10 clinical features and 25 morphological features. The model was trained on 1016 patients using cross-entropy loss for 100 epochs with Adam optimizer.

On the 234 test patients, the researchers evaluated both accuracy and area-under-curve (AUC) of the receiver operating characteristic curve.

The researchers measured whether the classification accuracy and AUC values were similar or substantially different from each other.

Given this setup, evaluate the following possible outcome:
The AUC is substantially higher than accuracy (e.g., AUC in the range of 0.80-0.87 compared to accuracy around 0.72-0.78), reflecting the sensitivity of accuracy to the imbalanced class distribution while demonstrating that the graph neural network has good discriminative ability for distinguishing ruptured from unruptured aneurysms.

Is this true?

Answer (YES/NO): NO